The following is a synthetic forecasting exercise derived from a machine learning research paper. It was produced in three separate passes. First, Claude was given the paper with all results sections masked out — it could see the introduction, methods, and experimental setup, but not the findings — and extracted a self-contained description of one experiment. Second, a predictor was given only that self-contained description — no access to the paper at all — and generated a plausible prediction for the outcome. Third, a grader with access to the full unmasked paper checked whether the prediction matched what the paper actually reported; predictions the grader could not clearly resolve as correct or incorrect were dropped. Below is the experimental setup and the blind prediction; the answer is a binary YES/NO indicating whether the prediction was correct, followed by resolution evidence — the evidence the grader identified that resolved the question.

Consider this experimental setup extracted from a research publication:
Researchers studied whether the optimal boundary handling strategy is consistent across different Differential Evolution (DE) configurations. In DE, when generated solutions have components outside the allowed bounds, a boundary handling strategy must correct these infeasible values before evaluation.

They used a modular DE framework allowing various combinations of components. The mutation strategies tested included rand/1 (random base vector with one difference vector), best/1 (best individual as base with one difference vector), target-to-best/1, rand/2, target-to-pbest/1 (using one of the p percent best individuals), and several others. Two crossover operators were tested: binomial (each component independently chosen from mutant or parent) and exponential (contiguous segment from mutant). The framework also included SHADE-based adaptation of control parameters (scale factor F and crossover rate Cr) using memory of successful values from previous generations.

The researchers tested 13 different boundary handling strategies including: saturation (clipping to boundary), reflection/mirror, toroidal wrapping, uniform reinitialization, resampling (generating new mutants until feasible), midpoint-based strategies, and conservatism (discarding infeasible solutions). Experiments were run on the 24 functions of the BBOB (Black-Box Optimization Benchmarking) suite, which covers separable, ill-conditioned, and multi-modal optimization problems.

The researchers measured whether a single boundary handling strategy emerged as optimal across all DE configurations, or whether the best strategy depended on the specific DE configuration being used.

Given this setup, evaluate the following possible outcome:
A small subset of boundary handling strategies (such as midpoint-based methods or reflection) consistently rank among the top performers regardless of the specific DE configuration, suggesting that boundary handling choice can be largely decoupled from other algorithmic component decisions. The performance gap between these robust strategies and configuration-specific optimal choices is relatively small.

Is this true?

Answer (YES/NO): NO